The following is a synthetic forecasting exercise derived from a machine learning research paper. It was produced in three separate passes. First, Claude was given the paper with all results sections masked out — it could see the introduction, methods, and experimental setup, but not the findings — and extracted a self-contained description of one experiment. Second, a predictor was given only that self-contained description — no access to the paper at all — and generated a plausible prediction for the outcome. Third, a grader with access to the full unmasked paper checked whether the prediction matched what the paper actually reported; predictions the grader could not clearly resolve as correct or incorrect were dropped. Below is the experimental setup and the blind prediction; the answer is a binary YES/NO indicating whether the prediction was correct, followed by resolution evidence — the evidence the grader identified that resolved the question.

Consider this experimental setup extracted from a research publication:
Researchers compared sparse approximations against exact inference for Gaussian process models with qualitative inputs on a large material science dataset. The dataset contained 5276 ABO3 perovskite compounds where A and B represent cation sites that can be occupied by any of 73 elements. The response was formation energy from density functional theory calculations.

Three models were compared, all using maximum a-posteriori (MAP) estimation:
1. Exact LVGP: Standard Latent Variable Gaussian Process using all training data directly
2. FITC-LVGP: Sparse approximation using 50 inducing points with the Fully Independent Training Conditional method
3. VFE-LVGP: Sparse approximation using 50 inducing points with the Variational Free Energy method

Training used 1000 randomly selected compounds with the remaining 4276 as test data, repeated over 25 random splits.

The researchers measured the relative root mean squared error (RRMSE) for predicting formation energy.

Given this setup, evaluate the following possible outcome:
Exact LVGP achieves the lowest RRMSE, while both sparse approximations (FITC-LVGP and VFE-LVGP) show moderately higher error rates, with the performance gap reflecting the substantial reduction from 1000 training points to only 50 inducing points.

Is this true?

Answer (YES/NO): NO